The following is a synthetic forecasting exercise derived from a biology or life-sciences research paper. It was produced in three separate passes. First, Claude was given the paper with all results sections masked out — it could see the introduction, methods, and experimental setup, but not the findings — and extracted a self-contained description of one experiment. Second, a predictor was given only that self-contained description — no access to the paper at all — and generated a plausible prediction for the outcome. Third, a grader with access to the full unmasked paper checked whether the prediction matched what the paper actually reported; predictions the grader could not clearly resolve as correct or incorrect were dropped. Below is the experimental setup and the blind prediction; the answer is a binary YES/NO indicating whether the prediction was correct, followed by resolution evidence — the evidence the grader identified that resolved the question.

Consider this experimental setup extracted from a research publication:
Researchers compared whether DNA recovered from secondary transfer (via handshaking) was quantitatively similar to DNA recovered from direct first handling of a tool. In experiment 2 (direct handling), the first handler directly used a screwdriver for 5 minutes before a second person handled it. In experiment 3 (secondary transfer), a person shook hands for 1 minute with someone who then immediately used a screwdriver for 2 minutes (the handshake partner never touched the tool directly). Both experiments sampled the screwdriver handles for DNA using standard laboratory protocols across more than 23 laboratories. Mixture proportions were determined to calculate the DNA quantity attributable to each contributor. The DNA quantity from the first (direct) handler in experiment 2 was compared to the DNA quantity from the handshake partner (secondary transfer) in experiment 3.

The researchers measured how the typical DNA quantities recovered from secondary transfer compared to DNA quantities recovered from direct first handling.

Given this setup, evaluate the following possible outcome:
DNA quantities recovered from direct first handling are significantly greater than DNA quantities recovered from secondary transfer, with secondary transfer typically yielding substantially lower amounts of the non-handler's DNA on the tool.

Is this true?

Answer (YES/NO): YES